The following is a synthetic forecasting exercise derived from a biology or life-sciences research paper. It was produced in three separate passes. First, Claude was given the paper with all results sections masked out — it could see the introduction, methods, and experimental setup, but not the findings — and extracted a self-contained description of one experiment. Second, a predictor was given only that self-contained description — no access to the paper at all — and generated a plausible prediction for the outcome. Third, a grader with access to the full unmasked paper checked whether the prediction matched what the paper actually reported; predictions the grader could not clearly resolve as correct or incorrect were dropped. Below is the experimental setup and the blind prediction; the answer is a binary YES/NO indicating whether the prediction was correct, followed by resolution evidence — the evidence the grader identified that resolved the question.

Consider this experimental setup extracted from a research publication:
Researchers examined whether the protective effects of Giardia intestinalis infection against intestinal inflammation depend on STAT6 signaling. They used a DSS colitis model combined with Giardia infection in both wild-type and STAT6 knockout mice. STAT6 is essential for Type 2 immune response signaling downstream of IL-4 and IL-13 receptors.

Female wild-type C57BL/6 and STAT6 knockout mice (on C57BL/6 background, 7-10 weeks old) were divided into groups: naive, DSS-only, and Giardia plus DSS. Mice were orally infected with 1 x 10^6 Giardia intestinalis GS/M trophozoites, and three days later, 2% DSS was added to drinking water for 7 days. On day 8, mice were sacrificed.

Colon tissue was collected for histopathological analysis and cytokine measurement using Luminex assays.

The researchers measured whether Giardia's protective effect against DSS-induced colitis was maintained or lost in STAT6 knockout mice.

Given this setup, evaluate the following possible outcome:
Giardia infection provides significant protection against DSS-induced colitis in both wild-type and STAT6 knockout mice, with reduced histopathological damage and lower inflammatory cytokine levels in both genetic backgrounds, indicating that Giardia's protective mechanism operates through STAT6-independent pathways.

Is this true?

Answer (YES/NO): NO